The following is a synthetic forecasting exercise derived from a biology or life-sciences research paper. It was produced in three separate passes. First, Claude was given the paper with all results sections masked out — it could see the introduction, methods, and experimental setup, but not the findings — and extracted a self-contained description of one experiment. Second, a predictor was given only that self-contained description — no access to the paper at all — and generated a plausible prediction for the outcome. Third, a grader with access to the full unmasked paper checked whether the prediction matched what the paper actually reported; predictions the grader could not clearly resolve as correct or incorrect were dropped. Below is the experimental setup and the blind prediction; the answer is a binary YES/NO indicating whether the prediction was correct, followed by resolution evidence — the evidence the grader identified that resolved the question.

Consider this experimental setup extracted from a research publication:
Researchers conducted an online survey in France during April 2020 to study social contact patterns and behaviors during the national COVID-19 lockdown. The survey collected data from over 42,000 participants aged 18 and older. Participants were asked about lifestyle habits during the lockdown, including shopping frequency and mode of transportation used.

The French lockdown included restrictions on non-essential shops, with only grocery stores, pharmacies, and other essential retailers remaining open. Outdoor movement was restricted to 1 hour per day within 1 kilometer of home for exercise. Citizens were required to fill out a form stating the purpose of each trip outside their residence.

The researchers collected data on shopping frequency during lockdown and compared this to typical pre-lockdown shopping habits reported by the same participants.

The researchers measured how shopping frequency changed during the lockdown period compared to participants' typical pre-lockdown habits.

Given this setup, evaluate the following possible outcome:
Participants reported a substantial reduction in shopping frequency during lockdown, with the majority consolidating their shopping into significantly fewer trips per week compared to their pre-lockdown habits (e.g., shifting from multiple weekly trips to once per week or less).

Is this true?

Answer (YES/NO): YES